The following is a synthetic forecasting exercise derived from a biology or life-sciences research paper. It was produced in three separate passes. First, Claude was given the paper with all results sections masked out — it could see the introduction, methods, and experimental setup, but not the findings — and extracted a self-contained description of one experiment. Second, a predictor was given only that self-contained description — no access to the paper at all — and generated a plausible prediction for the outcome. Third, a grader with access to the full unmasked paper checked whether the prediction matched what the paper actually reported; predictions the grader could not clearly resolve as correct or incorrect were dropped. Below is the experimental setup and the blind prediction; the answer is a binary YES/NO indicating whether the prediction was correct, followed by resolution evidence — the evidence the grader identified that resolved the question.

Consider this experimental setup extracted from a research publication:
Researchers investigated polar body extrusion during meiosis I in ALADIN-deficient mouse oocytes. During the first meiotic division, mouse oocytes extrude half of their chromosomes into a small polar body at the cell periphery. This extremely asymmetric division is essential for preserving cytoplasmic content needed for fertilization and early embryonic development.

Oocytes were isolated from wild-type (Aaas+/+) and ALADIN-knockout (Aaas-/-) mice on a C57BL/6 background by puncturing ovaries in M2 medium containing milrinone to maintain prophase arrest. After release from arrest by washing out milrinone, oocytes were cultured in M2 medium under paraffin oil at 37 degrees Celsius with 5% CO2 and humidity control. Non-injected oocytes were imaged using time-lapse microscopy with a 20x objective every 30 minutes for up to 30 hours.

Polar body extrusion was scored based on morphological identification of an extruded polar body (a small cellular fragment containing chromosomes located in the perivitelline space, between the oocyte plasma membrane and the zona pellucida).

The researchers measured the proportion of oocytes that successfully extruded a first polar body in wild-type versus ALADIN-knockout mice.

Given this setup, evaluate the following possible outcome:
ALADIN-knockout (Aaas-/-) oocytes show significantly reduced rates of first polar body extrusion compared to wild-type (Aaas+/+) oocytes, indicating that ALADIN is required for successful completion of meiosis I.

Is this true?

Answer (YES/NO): YES